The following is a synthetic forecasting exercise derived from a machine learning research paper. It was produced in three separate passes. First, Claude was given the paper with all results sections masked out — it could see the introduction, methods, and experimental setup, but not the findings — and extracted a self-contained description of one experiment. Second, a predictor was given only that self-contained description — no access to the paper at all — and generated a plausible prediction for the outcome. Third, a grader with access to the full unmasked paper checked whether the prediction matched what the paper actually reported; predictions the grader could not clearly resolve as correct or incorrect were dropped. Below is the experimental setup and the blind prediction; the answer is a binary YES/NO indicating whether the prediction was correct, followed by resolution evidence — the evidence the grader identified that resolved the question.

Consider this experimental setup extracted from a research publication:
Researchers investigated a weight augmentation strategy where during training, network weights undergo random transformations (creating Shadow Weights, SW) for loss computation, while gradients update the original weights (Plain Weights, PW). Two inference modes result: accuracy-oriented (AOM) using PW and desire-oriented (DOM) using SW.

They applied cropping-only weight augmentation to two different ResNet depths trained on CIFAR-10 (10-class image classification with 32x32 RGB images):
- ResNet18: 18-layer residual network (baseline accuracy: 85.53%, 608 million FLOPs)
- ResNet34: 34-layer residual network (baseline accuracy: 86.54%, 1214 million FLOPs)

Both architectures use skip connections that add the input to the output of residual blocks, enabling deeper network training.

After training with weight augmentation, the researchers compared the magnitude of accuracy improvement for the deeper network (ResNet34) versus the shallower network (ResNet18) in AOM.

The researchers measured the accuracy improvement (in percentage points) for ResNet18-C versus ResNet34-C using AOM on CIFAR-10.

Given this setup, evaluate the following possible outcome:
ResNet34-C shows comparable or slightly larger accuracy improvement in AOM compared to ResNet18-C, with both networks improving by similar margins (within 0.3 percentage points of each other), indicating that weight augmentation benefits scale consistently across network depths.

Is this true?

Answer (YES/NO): YES